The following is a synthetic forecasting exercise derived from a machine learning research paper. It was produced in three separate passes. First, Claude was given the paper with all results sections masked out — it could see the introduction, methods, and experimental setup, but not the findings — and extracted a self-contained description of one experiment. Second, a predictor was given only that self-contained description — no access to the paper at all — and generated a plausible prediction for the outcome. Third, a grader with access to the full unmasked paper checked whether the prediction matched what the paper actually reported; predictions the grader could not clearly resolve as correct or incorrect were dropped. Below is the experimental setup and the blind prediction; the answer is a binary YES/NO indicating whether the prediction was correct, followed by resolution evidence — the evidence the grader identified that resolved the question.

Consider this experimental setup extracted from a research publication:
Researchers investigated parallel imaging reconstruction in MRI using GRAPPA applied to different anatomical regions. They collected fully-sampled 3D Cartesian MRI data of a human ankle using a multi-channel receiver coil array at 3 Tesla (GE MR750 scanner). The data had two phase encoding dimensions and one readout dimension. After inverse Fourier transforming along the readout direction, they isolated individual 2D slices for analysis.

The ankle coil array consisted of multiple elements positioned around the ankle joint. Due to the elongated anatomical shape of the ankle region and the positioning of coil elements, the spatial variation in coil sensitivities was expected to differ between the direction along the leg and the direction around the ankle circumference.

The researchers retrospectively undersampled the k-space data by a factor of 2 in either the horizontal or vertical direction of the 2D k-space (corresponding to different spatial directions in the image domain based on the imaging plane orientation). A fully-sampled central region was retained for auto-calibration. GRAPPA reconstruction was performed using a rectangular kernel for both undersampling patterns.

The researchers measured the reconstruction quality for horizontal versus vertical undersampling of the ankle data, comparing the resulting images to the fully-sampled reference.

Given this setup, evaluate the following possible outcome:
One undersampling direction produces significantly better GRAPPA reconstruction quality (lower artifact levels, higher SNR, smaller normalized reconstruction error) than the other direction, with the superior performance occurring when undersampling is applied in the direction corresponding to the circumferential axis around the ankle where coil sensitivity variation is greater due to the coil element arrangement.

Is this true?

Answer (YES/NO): NO